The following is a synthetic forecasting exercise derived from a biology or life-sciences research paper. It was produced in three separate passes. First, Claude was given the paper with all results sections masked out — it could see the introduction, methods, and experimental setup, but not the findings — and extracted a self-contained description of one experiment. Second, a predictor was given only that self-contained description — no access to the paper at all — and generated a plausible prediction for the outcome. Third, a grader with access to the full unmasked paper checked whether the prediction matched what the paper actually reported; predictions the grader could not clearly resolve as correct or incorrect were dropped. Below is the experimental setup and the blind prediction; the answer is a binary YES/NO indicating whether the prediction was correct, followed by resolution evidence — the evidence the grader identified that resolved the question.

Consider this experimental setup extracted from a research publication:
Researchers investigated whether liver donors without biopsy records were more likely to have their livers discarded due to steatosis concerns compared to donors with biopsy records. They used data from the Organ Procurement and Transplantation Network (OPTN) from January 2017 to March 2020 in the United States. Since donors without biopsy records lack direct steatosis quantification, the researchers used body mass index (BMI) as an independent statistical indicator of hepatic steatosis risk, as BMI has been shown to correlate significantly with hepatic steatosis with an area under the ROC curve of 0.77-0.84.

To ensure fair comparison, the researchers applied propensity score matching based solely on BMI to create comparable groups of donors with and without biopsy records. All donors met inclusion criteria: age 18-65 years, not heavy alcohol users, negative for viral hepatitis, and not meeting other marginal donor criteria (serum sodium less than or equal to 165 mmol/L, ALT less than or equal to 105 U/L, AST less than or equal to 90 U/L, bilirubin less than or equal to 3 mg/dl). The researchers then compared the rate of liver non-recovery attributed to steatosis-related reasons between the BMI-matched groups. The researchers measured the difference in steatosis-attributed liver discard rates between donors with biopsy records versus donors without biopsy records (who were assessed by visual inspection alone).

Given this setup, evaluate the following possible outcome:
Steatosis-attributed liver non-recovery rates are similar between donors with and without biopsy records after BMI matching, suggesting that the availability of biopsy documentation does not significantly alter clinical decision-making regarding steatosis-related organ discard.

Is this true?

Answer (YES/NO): NO